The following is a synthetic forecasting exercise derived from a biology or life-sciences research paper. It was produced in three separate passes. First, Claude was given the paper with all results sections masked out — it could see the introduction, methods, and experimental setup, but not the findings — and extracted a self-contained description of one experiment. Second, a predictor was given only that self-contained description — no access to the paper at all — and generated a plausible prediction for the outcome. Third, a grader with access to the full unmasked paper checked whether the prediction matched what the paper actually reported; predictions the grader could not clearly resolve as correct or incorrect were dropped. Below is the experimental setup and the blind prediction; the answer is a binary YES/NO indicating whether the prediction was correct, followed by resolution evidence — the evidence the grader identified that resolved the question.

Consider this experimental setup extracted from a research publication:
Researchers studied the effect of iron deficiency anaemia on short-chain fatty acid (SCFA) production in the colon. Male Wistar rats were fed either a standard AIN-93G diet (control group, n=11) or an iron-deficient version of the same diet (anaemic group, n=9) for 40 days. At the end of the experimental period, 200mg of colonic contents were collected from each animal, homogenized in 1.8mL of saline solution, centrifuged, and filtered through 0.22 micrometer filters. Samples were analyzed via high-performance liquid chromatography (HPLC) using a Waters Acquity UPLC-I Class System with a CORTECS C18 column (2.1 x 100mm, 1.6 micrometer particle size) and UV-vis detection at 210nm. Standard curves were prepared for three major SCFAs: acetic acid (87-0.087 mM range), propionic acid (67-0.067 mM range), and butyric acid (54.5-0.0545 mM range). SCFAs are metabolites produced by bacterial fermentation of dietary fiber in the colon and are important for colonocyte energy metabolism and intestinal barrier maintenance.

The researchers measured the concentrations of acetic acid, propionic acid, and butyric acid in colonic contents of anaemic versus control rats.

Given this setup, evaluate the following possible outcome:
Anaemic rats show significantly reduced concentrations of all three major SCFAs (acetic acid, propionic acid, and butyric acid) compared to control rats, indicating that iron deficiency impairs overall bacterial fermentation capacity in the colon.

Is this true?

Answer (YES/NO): NO